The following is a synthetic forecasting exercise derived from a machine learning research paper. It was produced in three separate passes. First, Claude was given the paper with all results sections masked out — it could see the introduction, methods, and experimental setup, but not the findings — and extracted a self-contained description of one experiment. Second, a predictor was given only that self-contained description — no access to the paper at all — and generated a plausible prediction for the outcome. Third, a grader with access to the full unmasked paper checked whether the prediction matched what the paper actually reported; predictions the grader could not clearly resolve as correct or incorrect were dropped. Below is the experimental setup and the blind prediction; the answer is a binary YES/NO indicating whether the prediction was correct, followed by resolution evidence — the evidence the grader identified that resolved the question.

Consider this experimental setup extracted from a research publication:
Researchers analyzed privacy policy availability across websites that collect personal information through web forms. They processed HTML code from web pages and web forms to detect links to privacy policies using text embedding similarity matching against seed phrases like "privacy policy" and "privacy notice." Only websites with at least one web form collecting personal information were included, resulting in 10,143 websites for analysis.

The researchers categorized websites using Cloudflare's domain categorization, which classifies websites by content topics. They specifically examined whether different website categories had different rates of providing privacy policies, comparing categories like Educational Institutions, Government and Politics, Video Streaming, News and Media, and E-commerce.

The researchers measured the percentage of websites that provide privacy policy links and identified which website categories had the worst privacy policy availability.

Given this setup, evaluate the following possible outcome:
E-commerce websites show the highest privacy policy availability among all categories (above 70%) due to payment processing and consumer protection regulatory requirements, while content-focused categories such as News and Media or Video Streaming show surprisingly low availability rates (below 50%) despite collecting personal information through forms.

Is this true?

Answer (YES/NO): NO